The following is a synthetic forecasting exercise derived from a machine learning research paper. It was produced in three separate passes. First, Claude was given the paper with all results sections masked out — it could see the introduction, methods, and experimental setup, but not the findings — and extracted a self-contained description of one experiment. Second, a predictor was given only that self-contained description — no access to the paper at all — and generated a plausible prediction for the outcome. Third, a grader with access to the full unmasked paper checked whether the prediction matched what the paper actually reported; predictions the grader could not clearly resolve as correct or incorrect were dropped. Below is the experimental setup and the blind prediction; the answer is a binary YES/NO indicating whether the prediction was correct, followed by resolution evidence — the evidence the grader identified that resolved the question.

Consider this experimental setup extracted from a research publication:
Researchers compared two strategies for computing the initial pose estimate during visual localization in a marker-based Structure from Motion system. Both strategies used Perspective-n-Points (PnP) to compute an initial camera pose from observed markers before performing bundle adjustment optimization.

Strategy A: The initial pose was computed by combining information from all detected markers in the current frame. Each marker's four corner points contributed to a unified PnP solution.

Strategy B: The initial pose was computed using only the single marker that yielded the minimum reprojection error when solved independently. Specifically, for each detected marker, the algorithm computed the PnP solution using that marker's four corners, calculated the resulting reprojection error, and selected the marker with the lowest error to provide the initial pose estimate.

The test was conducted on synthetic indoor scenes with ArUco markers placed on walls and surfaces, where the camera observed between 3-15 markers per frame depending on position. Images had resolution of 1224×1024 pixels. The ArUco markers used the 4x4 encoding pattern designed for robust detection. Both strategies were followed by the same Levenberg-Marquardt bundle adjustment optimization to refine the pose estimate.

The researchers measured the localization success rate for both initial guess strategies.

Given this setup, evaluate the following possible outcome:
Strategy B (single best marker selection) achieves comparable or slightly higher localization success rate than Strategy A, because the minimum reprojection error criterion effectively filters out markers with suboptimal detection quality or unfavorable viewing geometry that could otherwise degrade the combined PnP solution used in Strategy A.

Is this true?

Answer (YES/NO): NO